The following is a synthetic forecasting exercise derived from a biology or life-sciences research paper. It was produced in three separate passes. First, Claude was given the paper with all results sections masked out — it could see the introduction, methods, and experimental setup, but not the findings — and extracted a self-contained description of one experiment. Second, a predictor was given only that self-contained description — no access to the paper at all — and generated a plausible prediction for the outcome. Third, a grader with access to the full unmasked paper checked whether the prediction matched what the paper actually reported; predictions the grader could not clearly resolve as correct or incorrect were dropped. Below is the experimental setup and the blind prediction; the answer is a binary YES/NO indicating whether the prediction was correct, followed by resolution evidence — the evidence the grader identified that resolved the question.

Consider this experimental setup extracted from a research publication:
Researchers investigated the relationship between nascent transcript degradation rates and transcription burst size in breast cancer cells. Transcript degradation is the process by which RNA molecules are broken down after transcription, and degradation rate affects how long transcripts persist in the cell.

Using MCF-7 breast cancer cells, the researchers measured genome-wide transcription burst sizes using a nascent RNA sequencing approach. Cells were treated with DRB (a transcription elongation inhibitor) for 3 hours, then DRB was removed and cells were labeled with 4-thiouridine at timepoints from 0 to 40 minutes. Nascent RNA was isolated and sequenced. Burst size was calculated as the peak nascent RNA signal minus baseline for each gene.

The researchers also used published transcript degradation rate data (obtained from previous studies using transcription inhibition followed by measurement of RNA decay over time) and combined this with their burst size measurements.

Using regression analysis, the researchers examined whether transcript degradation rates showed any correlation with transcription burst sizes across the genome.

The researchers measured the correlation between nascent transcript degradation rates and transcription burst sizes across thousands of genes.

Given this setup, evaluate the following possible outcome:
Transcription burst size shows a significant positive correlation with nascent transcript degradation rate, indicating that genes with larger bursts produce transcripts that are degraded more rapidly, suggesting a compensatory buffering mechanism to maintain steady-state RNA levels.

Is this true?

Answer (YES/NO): NO